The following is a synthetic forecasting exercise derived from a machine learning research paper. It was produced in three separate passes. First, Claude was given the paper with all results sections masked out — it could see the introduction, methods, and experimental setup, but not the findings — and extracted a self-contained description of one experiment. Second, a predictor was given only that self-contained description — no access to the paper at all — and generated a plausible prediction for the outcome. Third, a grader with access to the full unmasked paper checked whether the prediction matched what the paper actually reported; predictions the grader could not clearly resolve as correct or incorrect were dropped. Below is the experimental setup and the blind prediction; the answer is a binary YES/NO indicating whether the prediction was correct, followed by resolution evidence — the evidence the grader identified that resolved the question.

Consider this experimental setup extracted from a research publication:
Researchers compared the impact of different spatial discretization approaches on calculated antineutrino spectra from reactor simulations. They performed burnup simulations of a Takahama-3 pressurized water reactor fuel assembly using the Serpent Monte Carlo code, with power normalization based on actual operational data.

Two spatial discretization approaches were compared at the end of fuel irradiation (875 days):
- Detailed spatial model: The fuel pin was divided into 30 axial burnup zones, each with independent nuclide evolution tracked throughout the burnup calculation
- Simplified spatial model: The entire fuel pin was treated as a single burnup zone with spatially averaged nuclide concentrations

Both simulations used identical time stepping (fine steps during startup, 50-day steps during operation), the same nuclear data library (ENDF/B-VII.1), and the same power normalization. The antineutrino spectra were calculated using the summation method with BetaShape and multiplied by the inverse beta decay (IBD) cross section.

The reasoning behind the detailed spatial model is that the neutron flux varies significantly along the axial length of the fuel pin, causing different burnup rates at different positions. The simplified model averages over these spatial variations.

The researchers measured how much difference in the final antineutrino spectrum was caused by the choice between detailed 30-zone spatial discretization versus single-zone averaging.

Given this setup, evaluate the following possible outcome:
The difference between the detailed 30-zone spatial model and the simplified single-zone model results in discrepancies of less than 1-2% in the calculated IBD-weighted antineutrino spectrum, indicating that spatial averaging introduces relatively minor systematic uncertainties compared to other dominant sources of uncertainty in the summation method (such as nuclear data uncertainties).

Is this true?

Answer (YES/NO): NO